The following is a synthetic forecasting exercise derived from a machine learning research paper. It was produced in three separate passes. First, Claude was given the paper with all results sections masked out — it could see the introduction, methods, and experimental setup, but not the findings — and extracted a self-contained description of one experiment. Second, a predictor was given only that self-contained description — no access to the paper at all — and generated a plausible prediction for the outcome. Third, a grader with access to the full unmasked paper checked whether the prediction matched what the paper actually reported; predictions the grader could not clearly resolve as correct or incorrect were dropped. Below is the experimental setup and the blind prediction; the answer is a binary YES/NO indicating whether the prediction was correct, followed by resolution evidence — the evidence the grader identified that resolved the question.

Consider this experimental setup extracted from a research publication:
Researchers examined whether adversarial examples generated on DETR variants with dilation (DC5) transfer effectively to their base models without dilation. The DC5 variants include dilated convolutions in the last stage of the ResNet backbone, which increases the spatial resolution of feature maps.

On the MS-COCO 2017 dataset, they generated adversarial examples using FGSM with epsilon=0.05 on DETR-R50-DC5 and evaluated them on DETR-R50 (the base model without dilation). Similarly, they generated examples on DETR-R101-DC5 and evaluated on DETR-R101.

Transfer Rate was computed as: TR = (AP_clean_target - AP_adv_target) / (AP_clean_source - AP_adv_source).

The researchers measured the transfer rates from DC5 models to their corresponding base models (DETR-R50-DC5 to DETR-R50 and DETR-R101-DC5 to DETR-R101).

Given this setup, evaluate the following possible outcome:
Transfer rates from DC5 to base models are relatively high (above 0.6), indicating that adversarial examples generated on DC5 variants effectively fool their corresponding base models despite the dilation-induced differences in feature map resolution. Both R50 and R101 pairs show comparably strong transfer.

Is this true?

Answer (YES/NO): YES